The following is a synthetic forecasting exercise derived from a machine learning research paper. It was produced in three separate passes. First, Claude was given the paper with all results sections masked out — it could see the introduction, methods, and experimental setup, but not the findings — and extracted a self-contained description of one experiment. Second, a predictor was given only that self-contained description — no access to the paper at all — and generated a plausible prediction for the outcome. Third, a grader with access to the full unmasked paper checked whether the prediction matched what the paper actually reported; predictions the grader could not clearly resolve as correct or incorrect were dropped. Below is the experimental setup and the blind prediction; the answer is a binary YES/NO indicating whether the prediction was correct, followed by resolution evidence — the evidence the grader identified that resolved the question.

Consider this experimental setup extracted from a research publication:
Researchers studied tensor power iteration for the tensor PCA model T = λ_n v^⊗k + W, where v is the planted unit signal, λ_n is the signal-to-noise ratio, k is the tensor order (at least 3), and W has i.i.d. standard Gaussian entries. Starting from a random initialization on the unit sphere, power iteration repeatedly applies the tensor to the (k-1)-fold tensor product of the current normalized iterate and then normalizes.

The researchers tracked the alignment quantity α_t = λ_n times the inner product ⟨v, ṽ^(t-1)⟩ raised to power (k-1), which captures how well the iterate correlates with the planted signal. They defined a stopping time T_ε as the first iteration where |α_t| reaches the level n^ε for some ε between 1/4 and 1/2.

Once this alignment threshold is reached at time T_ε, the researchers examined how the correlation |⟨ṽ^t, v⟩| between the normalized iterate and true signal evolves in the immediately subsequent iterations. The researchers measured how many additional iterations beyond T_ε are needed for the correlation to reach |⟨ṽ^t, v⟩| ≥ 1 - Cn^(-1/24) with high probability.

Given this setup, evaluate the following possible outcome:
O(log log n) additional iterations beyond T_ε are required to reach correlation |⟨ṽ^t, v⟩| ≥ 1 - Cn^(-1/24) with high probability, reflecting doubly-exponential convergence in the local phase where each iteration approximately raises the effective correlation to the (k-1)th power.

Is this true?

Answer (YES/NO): NO